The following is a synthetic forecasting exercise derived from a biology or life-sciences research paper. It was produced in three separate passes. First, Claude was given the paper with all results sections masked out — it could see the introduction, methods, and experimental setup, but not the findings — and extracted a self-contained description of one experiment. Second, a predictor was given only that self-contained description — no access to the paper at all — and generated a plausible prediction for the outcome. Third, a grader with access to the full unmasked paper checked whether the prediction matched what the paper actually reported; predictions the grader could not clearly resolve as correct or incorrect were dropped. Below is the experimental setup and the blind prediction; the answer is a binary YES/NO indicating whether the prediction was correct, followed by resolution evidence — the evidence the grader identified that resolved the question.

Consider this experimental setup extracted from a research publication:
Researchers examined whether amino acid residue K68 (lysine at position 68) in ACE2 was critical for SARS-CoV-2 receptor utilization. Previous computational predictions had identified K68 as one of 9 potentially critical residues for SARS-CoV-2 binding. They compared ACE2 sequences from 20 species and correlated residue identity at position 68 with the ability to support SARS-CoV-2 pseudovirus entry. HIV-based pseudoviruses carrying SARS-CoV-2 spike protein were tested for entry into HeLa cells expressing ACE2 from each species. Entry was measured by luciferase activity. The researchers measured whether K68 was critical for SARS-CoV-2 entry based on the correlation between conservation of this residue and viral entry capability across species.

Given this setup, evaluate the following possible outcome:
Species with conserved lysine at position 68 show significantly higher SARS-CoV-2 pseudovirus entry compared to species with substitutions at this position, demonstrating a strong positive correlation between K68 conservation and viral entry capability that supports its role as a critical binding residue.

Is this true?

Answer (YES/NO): NO